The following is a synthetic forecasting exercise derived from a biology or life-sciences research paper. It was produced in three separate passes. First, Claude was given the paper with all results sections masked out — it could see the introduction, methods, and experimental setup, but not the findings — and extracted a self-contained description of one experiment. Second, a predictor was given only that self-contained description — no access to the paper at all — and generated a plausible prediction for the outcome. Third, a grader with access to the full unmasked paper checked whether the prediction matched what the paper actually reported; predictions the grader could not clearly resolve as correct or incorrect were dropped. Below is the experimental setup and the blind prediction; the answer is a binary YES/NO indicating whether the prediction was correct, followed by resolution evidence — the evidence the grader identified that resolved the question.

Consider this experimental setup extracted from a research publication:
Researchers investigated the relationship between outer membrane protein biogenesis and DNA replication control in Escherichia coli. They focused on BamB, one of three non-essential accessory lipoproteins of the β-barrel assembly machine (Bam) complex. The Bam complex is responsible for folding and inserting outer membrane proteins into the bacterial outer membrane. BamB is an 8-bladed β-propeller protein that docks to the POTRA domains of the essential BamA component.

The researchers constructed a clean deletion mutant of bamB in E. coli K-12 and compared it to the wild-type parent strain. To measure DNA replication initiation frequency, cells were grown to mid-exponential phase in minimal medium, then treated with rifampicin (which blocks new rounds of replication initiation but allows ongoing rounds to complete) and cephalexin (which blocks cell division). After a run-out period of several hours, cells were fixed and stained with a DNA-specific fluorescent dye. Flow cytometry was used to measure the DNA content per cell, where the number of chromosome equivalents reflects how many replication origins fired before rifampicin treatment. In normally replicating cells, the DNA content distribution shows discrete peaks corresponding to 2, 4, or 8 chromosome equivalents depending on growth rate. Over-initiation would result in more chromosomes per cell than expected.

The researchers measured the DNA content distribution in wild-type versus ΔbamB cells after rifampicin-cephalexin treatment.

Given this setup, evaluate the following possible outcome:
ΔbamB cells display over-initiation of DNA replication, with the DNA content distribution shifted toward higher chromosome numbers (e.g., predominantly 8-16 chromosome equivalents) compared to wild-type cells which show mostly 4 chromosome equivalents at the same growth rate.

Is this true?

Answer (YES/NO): YES